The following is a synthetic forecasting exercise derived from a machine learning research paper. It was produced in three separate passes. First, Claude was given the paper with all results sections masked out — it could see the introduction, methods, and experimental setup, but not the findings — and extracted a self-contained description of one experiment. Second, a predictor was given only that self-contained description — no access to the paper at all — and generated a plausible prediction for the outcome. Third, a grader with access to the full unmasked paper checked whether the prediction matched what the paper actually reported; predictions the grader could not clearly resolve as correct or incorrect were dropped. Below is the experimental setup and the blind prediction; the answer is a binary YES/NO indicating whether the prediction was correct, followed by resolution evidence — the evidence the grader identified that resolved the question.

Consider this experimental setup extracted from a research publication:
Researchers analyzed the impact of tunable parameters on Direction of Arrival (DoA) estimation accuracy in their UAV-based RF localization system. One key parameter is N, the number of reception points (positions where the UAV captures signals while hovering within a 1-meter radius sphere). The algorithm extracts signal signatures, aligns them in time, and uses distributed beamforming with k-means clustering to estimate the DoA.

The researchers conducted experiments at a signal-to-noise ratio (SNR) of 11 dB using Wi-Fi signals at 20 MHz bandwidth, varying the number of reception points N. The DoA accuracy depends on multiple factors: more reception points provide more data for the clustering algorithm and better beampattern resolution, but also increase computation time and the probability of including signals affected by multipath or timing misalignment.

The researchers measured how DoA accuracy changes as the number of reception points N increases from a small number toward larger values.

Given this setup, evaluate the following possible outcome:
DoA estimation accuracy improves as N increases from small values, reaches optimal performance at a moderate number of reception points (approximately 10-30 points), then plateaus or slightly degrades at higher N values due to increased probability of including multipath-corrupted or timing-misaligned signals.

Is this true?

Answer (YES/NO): NO